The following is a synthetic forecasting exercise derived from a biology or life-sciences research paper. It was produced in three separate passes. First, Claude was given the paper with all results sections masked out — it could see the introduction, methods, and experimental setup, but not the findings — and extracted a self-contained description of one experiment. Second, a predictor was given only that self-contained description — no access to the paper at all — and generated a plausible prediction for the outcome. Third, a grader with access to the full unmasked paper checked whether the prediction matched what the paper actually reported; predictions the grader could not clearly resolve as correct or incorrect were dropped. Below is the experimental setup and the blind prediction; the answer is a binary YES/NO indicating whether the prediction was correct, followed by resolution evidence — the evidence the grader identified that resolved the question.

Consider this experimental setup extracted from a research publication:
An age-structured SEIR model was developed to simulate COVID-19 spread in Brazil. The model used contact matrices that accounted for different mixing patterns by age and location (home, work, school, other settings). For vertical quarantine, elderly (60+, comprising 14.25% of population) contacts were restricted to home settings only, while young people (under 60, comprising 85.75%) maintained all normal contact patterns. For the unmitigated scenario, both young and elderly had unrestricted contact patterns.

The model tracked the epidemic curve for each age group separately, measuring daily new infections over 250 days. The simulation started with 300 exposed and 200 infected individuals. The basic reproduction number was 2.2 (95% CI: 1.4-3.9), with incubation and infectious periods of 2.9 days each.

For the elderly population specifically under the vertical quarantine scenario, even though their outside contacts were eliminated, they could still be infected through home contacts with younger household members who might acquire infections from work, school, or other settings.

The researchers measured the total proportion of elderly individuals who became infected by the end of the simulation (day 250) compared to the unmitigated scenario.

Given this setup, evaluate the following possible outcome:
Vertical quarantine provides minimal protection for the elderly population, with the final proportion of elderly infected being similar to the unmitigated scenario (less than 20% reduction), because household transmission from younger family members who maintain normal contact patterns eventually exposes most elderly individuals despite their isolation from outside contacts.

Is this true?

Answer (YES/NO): NO